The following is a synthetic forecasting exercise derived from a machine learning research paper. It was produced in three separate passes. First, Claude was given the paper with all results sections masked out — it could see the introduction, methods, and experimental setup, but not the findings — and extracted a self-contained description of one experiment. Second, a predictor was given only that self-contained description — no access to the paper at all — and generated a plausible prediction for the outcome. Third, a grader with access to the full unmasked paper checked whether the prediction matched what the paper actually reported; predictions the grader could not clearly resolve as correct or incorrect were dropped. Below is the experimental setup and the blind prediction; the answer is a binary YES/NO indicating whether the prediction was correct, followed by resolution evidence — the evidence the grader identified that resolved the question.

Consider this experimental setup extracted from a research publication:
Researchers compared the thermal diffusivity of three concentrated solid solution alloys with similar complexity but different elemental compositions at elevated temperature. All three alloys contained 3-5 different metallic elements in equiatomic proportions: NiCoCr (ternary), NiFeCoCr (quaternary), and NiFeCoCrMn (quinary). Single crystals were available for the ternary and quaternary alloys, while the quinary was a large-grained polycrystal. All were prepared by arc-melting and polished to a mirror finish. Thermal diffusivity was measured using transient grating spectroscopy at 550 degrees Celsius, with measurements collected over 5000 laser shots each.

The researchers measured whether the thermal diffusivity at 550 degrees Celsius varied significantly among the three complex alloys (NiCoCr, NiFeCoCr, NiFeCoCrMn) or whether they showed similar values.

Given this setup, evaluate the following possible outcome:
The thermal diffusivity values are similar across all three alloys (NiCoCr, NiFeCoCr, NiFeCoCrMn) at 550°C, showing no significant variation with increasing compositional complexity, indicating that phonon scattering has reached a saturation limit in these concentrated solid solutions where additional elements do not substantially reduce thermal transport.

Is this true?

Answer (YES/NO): YES